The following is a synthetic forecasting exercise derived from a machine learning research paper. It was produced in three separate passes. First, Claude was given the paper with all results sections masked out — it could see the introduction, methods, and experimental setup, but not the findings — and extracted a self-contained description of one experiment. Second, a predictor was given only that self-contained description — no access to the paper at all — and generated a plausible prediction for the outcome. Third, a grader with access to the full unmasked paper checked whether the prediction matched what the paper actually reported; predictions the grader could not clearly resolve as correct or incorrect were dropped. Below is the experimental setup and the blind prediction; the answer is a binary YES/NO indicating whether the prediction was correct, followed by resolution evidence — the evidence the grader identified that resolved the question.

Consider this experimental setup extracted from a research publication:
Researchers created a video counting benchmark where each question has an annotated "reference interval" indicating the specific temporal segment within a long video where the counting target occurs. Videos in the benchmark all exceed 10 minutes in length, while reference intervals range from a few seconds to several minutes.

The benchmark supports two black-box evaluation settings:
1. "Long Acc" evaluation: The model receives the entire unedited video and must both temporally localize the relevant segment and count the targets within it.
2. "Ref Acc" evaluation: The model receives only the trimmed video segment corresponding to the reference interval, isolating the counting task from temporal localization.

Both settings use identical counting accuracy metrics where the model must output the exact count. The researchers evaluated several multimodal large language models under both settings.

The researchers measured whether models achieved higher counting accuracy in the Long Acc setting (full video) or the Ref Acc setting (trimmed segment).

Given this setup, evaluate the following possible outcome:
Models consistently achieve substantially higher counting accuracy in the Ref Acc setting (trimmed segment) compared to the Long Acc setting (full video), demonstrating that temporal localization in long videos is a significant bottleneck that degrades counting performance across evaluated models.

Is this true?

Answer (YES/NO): NO